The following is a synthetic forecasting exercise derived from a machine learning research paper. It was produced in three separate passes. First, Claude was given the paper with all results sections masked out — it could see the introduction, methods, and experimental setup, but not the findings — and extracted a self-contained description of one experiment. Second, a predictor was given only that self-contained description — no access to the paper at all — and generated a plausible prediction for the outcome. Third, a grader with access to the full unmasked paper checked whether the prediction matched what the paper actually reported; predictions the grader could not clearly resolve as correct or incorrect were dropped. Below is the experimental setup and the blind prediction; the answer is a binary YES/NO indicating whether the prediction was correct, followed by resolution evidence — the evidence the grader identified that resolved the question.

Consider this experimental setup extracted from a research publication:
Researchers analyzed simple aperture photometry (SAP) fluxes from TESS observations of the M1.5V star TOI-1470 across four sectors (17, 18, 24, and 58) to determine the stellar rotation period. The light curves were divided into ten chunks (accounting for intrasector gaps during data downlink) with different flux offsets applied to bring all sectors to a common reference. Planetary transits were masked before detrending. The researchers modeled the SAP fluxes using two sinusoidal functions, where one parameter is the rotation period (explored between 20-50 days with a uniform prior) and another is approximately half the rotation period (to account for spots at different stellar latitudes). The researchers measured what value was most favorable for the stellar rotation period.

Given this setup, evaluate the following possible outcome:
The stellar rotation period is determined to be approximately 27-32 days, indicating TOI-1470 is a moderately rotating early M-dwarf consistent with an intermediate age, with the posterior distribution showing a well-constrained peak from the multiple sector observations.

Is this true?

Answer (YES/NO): YES